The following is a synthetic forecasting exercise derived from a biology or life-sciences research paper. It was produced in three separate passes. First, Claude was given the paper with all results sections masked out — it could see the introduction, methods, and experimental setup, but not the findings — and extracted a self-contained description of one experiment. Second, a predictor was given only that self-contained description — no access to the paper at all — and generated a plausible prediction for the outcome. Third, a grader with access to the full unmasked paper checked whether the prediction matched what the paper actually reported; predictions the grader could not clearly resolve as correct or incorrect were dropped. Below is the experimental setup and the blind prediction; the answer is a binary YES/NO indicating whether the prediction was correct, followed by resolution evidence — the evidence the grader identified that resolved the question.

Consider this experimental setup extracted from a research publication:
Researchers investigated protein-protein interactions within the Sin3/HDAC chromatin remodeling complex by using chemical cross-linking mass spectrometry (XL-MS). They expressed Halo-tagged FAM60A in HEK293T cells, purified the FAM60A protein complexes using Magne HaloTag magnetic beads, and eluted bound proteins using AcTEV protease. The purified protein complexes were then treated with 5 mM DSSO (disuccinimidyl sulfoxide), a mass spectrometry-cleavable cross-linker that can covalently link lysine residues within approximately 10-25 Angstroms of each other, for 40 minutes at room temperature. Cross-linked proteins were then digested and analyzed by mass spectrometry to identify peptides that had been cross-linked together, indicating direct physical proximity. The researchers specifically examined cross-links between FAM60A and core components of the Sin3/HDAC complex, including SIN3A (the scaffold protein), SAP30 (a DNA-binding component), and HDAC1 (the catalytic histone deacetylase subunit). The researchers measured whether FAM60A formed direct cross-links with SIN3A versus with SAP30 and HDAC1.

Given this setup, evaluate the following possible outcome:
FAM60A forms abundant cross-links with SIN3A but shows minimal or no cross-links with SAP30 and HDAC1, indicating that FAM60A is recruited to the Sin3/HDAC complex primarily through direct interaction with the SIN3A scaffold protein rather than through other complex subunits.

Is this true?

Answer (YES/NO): NO